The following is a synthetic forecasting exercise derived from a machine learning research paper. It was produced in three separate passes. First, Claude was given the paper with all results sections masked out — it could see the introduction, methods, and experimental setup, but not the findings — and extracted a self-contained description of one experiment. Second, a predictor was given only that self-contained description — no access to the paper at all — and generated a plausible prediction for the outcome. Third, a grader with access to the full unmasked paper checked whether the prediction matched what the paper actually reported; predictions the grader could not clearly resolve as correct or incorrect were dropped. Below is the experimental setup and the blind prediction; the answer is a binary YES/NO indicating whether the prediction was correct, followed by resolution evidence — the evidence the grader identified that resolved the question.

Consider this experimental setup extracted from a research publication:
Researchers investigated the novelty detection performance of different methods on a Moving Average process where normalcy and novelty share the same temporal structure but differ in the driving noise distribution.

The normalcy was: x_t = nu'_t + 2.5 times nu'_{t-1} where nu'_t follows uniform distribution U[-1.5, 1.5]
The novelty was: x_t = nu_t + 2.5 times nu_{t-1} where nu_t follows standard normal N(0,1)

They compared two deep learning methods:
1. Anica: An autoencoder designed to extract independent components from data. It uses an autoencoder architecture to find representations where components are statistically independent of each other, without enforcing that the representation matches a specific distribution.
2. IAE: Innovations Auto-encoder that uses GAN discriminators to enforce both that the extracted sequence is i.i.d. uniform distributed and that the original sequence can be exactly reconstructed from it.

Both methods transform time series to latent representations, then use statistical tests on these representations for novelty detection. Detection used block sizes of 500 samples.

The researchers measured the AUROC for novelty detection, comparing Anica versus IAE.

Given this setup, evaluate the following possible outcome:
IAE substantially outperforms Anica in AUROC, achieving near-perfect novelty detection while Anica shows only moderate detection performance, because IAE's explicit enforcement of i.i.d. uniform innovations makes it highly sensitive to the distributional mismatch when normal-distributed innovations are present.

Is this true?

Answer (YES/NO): NO